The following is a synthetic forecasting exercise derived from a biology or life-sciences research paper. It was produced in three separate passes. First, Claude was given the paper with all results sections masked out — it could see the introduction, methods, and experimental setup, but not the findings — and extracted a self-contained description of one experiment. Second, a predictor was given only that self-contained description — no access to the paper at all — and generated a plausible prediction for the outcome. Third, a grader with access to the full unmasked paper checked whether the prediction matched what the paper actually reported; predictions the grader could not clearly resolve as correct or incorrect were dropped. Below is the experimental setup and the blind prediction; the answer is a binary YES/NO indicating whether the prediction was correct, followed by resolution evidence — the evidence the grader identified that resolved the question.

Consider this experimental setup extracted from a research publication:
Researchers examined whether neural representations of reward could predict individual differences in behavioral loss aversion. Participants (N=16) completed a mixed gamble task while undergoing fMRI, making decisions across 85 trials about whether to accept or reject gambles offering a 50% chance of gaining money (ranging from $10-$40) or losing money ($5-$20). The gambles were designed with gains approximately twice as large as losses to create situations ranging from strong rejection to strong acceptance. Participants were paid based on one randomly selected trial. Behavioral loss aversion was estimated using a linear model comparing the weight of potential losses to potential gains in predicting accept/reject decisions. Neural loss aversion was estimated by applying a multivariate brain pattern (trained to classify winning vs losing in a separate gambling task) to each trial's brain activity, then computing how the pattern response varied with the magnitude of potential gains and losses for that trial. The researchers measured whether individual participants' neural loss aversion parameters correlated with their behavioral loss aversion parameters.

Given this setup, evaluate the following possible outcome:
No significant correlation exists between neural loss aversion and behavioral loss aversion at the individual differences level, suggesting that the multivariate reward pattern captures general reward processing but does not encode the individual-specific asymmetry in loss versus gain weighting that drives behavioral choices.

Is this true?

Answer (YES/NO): NO